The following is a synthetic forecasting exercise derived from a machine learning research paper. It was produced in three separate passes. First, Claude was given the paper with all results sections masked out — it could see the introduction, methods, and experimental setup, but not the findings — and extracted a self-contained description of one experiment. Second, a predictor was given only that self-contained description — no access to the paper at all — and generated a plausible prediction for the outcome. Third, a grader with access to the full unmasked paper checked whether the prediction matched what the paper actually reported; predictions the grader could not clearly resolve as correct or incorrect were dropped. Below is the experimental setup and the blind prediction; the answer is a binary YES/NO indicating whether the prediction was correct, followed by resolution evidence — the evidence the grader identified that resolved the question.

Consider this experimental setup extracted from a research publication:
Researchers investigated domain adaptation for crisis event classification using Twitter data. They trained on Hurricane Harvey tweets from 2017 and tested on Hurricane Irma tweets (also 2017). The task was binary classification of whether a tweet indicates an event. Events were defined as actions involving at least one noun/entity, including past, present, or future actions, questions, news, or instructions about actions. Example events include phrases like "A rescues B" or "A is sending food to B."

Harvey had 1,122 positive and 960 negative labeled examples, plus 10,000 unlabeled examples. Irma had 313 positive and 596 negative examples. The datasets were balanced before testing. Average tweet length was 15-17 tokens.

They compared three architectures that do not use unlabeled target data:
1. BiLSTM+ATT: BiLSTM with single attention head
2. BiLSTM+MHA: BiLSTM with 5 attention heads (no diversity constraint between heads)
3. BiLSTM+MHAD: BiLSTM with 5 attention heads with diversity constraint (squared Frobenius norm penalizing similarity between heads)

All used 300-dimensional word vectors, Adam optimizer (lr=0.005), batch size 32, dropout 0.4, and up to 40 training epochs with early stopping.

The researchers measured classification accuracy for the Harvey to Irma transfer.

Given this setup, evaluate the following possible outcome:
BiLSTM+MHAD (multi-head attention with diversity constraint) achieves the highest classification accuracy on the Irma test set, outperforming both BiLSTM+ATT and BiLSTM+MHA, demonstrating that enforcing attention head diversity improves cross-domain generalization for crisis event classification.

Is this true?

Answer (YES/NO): YES